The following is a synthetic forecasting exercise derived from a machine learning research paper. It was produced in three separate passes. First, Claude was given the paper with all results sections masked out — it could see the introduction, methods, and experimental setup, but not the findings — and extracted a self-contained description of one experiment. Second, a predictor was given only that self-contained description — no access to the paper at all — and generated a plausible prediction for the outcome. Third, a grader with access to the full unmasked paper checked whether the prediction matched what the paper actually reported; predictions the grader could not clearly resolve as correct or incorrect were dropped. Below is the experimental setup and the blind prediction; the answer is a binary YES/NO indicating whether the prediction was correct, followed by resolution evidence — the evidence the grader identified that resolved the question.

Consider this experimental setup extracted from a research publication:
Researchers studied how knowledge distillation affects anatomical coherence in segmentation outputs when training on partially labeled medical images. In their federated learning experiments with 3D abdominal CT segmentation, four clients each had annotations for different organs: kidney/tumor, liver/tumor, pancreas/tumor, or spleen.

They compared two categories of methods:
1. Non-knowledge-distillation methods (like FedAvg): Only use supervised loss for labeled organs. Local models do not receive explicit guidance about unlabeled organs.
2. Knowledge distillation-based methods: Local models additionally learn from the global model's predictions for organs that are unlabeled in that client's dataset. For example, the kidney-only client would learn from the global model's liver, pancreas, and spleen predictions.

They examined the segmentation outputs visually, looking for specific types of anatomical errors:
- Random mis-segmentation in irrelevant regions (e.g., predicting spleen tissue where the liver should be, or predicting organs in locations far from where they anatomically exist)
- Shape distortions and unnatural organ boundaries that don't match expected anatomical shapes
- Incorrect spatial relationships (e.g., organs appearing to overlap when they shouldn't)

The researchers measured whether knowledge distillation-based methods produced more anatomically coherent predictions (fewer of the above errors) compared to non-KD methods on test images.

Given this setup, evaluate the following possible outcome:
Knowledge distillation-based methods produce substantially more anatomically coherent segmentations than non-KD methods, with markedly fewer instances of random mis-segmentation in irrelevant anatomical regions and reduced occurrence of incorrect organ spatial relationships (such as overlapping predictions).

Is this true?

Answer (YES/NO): YES